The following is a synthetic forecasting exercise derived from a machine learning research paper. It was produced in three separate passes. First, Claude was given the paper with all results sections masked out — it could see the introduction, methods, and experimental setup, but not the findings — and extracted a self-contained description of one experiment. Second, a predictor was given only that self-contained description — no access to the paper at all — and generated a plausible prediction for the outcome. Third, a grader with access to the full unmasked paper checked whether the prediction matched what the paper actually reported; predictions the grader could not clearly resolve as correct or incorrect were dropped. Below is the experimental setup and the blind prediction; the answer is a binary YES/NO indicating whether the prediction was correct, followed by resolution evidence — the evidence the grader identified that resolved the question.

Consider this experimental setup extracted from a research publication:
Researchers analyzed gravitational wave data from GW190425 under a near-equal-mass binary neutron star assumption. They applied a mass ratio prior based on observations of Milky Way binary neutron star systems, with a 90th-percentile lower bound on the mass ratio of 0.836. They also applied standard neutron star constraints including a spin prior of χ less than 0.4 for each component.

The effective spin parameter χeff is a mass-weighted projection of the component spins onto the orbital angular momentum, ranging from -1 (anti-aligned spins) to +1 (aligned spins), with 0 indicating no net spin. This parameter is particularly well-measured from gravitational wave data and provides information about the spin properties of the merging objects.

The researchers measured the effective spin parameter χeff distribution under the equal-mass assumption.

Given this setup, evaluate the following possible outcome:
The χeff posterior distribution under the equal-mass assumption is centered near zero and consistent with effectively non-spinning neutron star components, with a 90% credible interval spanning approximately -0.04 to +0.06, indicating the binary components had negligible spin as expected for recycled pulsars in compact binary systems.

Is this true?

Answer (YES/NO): NO